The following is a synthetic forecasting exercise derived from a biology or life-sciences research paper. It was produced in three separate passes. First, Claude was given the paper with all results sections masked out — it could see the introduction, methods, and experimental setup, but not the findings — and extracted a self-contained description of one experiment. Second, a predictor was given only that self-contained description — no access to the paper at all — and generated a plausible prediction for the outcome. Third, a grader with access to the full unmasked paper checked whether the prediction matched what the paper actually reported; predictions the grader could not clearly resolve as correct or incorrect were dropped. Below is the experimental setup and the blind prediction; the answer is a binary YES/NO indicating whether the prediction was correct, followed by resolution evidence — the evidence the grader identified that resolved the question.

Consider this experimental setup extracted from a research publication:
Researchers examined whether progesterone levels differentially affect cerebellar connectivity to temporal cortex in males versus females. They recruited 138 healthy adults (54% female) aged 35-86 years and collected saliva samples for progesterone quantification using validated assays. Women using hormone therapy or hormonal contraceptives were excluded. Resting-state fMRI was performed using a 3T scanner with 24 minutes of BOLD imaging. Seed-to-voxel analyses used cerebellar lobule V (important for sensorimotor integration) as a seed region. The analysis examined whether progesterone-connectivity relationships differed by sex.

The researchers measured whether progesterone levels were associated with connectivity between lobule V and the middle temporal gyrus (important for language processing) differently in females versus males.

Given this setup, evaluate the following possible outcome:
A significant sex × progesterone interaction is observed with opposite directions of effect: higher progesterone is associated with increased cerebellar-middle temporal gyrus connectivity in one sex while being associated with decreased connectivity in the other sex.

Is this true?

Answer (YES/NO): NO